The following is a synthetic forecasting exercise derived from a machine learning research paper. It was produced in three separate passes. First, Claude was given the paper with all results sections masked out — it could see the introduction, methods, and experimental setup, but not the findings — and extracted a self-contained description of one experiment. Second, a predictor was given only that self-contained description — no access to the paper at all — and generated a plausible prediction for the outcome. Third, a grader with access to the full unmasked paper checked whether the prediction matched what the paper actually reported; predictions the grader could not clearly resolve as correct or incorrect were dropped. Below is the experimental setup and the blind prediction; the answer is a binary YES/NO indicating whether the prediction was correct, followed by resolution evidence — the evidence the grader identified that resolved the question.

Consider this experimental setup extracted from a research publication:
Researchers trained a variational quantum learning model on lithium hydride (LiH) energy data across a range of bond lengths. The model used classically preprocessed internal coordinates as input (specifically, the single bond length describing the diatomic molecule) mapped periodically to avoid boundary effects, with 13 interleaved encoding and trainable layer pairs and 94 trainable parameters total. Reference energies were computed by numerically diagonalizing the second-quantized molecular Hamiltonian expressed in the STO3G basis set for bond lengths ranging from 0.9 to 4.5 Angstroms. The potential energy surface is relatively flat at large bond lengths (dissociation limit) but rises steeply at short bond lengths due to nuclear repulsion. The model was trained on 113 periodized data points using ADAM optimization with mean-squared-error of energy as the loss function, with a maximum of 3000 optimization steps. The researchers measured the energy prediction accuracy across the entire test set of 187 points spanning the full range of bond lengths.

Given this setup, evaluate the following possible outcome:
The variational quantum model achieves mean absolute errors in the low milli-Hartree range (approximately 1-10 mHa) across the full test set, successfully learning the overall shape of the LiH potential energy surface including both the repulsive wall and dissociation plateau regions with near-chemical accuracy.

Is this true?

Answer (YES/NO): NO